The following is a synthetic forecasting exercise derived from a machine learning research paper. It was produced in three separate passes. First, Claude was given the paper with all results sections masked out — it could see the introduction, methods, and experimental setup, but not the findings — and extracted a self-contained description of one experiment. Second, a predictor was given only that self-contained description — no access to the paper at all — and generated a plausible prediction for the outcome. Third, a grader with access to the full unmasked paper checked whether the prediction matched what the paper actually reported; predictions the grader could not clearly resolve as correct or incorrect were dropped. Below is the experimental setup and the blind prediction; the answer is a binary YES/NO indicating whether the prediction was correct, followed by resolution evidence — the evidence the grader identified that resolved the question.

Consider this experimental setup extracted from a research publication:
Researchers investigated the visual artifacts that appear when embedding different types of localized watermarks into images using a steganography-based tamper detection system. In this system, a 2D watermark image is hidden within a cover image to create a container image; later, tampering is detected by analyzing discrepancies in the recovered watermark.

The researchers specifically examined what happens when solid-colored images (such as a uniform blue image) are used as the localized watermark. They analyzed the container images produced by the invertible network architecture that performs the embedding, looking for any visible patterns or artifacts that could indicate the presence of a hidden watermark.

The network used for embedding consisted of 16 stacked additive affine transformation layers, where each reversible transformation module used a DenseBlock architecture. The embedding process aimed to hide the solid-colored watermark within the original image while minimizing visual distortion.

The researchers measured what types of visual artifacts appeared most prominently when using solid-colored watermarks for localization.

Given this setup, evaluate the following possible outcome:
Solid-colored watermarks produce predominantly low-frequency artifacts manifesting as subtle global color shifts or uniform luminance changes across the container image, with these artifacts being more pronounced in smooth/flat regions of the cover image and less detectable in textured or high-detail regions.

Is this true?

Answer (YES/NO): NO